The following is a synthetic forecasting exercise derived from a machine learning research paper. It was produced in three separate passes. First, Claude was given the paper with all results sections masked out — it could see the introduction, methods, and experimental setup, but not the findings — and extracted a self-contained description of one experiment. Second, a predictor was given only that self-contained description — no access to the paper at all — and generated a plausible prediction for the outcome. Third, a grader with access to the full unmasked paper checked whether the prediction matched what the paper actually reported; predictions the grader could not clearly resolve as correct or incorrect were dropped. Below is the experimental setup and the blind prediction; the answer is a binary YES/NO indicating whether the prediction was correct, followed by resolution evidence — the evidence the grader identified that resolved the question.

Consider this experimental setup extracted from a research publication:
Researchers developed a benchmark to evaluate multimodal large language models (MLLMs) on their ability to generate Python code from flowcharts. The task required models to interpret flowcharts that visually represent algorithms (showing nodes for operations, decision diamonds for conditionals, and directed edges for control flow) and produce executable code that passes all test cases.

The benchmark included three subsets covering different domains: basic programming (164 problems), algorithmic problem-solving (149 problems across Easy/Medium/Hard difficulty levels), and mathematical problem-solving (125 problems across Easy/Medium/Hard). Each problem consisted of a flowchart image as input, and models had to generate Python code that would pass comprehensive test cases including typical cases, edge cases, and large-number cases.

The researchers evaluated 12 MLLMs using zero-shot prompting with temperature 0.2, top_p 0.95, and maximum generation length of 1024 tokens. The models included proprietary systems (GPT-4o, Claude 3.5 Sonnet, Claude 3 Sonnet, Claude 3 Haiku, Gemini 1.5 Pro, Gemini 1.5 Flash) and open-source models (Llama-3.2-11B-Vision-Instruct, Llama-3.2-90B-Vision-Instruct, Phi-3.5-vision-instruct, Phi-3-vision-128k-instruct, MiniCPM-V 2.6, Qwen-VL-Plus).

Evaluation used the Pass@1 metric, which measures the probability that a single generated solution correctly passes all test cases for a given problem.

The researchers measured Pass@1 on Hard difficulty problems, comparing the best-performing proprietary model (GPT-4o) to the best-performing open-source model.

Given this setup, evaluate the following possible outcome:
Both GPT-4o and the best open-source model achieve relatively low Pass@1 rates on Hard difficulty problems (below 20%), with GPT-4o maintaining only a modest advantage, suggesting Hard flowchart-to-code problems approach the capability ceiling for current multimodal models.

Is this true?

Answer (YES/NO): NO